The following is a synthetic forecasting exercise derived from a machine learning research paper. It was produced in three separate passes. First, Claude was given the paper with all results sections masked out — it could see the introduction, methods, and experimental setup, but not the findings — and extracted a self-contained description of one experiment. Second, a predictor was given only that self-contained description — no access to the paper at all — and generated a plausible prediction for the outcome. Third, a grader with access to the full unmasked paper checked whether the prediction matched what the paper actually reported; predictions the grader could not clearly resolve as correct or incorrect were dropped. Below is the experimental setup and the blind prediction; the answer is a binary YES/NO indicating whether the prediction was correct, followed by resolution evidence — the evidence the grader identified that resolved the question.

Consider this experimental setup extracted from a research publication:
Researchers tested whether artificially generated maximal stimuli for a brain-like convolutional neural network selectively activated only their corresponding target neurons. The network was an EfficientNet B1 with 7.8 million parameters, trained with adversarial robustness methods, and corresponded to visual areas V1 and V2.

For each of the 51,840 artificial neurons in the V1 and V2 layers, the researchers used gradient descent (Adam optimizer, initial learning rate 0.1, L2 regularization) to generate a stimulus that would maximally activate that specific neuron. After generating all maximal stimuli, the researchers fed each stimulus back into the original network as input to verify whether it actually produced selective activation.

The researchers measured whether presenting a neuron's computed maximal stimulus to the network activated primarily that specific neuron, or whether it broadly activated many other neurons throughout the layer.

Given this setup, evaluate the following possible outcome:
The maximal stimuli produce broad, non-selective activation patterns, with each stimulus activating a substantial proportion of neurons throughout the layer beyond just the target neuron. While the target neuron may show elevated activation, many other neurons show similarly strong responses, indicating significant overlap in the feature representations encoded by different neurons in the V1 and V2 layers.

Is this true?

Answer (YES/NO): NO